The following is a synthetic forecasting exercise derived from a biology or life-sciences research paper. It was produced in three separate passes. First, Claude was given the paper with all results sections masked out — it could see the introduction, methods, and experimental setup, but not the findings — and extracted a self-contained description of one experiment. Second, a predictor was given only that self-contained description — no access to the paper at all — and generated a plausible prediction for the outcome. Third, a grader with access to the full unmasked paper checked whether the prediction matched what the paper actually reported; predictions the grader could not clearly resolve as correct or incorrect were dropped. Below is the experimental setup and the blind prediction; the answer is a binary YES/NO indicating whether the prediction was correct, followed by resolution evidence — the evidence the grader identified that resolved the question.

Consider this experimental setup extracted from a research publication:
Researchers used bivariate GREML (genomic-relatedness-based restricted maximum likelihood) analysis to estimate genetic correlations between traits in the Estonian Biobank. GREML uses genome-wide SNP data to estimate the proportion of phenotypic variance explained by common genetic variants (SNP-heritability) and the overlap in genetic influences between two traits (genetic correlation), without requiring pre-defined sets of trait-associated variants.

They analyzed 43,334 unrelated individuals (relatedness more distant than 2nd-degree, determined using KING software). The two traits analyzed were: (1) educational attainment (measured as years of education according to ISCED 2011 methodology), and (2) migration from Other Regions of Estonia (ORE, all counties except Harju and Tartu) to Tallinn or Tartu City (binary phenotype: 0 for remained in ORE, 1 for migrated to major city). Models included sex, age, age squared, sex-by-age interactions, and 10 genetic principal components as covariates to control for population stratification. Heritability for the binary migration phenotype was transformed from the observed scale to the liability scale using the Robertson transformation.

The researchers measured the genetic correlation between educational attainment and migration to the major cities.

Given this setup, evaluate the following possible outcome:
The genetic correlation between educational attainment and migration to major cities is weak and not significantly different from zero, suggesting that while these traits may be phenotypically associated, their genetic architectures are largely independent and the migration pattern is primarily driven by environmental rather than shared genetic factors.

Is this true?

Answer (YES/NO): NO